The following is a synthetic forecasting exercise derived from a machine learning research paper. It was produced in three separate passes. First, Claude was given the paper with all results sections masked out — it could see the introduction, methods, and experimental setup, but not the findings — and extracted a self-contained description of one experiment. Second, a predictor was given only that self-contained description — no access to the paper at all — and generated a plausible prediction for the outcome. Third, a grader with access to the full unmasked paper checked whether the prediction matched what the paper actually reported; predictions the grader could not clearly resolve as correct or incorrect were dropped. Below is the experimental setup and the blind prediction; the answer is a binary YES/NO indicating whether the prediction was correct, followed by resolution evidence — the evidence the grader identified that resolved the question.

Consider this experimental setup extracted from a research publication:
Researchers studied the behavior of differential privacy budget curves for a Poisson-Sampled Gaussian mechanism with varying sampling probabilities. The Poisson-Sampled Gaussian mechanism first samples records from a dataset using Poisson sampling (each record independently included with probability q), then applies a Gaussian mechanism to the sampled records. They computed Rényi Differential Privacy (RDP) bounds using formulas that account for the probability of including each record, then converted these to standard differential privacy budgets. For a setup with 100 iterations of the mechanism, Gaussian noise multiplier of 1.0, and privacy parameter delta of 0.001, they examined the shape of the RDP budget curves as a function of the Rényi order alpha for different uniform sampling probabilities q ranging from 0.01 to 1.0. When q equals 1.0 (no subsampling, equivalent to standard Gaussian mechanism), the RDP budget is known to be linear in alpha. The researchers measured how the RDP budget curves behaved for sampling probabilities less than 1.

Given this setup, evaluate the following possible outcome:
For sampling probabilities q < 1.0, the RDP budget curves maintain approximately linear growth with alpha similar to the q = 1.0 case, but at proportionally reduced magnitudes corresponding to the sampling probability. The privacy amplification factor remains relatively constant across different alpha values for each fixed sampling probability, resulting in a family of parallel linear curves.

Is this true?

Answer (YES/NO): NO